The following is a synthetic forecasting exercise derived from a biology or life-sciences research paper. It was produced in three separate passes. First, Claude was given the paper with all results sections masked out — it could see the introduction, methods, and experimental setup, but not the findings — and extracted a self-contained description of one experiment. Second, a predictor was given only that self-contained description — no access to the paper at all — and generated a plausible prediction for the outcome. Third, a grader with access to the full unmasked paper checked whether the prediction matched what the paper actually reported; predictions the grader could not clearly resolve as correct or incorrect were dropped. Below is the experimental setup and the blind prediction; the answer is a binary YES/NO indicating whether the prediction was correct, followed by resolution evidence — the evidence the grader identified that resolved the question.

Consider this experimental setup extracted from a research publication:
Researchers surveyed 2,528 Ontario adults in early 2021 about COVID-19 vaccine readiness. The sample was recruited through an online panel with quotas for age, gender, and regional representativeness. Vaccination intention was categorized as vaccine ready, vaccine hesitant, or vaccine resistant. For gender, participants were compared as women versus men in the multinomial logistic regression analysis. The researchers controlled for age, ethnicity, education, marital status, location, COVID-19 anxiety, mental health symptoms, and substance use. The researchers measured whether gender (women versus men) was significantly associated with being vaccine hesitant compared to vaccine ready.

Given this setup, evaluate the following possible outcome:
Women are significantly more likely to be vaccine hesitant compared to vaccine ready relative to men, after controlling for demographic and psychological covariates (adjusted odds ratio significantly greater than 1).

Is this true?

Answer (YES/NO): YES